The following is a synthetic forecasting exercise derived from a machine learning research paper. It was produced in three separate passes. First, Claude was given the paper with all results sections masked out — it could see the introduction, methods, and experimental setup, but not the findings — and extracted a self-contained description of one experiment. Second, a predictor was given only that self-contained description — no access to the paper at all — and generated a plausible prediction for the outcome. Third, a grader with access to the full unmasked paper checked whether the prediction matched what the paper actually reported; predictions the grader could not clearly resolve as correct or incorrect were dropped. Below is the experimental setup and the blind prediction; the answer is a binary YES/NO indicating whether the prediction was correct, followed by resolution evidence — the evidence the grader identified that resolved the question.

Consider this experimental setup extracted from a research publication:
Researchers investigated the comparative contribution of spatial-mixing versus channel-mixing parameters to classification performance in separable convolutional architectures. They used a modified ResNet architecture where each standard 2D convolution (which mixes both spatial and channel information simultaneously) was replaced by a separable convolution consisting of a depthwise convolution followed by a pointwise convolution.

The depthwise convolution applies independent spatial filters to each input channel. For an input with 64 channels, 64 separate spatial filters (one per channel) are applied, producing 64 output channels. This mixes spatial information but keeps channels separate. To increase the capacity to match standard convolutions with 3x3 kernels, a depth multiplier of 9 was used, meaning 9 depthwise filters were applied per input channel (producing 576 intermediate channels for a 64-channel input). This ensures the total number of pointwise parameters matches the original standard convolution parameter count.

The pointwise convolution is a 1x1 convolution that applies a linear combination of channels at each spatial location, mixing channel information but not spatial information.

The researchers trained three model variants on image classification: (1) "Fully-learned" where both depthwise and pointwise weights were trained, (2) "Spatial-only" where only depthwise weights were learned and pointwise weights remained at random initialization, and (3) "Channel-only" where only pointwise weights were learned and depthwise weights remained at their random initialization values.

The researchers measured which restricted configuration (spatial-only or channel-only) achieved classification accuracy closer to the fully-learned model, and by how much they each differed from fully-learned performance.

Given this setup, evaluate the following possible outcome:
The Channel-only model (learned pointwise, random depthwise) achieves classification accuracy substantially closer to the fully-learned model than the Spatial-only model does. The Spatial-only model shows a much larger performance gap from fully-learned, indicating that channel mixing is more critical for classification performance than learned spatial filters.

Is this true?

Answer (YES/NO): YES